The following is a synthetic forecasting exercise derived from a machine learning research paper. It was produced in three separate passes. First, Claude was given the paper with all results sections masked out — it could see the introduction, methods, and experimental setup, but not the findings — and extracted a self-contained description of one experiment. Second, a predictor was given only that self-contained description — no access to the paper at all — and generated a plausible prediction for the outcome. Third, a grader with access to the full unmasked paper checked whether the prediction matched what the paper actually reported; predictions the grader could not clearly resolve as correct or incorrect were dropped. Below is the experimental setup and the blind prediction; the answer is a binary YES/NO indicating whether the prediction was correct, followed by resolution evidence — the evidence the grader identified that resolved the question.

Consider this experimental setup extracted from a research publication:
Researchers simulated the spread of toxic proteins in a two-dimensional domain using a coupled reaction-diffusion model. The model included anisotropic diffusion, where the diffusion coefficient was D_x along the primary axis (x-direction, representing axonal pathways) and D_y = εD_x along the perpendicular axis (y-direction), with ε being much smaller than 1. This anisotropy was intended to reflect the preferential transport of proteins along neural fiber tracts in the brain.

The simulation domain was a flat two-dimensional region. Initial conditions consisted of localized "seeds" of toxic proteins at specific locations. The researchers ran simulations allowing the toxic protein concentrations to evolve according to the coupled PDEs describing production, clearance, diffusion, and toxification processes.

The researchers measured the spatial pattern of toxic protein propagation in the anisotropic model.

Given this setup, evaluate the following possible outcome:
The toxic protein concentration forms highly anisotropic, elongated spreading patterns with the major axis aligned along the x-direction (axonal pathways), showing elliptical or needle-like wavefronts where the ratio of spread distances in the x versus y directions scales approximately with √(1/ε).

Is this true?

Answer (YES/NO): YES